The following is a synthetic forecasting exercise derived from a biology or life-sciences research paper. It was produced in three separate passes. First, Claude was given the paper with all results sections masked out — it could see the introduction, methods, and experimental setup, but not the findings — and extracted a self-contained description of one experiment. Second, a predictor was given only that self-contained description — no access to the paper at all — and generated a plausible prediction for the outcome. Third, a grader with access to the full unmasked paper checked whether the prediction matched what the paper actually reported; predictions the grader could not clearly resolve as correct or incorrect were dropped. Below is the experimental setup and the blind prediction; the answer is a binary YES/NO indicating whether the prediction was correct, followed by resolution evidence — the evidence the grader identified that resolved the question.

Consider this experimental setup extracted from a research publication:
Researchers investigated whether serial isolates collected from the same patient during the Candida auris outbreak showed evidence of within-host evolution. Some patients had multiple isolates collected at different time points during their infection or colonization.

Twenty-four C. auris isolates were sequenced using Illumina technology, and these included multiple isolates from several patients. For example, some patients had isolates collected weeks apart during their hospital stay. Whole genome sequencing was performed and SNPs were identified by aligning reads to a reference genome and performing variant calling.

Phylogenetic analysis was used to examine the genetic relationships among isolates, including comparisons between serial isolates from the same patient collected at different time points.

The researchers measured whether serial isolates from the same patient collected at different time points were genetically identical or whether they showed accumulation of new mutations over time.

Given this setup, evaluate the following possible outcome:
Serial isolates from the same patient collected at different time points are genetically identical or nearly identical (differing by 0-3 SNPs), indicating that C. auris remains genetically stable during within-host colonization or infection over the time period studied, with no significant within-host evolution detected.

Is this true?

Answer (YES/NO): NO